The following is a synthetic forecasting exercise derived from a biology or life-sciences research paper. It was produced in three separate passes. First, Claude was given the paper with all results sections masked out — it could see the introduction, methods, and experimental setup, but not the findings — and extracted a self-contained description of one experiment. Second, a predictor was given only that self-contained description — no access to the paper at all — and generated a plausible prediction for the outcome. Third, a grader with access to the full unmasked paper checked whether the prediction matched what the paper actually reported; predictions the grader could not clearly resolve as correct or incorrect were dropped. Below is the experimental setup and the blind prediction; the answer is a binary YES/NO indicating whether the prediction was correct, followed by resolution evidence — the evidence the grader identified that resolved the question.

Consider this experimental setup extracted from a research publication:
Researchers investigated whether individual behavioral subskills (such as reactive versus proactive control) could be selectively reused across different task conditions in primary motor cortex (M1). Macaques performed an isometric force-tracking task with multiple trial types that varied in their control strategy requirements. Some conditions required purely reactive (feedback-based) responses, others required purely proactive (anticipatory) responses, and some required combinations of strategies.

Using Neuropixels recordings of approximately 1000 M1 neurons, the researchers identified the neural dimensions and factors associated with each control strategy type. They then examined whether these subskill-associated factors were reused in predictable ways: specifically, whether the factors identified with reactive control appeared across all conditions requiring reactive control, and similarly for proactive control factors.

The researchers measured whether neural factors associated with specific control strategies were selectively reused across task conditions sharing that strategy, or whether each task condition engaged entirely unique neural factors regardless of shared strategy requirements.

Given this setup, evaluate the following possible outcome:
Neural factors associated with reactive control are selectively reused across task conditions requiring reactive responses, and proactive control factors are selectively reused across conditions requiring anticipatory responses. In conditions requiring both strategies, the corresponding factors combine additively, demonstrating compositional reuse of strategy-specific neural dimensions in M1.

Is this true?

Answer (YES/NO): YES